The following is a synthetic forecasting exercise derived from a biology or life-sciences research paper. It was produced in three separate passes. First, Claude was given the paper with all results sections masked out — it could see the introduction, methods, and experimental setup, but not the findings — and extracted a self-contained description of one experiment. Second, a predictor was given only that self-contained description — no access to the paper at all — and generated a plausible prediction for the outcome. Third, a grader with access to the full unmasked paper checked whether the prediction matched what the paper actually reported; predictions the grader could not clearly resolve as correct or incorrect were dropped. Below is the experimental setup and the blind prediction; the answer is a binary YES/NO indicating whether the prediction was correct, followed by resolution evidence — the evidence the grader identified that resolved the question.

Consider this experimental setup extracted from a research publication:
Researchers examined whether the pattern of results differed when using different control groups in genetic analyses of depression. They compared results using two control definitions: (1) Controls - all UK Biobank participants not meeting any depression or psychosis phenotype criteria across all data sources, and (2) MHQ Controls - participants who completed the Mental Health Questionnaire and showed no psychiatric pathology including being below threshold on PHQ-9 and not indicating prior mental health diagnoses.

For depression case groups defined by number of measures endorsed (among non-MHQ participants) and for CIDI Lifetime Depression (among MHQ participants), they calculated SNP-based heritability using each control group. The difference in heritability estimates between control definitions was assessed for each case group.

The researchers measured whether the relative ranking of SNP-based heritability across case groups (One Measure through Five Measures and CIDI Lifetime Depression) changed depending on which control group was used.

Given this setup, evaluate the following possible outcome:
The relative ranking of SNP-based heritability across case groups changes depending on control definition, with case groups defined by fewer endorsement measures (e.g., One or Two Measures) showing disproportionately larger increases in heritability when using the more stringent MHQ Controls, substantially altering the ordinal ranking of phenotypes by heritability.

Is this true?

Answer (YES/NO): NO